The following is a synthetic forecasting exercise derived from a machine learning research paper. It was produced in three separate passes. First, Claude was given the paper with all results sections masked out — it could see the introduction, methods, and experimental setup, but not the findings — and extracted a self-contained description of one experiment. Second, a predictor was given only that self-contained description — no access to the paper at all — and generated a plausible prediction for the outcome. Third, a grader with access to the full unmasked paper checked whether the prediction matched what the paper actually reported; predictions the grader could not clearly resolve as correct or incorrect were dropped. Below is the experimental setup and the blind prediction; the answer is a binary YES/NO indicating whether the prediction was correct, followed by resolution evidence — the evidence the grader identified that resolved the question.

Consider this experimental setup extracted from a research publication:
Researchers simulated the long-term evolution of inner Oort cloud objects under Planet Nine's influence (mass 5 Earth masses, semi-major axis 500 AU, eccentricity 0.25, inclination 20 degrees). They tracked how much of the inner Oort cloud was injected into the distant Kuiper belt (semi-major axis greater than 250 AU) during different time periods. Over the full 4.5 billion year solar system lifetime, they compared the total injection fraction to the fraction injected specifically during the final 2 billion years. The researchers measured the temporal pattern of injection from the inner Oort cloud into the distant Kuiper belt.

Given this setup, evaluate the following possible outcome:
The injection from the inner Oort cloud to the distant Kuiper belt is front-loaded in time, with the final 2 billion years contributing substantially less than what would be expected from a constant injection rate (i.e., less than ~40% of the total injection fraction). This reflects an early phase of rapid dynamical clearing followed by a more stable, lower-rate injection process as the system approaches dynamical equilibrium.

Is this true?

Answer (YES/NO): NO